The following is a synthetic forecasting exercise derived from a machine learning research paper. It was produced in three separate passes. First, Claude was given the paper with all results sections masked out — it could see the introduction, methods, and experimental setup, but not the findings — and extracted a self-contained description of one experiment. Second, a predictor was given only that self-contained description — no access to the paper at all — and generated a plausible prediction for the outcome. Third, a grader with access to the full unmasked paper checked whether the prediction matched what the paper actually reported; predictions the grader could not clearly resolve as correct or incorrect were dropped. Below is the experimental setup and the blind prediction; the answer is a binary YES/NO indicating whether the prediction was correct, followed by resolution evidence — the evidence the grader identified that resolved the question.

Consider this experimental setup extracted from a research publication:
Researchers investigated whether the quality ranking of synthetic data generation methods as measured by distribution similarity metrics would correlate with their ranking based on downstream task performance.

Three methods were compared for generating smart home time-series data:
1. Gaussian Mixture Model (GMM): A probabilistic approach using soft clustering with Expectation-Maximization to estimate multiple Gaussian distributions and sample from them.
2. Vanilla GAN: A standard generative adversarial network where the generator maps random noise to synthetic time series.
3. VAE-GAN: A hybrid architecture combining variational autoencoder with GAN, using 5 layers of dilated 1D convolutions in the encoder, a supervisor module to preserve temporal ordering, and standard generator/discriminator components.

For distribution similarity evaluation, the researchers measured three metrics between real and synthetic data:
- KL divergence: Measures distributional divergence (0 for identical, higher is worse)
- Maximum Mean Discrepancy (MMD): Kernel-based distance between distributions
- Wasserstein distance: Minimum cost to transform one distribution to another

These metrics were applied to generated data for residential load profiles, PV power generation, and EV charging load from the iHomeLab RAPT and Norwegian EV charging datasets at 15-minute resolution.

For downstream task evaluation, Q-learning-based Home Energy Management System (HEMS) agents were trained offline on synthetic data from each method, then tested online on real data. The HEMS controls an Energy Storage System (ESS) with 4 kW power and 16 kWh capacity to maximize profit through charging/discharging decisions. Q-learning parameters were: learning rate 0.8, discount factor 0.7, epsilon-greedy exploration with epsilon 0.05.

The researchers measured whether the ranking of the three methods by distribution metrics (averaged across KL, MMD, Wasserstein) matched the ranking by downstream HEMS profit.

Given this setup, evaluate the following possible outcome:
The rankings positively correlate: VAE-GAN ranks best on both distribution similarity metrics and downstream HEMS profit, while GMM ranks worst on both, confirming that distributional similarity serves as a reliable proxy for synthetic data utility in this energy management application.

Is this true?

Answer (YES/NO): NO